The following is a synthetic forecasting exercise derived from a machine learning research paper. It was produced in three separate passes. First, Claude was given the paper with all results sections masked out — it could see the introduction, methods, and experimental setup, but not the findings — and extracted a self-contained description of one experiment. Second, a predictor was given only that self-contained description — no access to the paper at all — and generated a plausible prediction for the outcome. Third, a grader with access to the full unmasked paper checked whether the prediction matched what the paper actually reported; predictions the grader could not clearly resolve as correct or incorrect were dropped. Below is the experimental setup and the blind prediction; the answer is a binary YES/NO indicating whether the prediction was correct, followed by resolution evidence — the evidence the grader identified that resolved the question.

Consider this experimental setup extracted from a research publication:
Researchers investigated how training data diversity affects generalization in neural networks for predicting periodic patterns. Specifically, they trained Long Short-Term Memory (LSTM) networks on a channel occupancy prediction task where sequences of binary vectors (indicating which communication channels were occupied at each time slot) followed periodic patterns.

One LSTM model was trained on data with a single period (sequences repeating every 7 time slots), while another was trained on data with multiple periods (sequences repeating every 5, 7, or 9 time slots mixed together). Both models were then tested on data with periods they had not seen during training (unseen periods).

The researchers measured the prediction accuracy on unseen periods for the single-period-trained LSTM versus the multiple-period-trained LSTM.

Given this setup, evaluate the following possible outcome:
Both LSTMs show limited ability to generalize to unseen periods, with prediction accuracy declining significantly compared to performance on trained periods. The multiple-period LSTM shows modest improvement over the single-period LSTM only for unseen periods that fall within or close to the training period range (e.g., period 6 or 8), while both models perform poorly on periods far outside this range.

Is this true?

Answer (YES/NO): NO